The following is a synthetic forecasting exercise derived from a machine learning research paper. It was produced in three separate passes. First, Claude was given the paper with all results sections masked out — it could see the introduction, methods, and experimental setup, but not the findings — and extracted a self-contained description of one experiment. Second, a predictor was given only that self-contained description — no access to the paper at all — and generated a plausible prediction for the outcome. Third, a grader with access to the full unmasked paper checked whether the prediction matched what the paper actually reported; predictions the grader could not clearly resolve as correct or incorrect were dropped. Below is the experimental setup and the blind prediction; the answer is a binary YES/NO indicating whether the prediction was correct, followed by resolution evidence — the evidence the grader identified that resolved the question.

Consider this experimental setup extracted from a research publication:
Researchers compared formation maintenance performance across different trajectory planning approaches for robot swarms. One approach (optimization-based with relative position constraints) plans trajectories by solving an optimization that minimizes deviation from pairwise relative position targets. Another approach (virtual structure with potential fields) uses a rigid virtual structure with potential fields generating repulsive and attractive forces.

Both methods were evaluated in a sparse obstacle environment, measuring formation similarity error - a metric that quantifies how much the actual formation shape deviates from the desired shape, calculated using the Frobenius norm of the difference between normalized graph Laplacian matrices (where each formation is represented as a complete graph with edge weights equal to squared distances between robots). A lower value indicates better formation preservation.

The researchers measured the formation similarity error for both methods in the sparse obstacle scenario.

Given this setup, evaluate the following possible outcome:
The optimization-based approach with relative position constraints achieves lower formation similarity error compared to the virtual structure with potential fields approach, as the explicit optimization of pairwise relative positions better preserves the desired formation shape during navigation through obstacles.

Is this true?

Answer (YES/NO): YES